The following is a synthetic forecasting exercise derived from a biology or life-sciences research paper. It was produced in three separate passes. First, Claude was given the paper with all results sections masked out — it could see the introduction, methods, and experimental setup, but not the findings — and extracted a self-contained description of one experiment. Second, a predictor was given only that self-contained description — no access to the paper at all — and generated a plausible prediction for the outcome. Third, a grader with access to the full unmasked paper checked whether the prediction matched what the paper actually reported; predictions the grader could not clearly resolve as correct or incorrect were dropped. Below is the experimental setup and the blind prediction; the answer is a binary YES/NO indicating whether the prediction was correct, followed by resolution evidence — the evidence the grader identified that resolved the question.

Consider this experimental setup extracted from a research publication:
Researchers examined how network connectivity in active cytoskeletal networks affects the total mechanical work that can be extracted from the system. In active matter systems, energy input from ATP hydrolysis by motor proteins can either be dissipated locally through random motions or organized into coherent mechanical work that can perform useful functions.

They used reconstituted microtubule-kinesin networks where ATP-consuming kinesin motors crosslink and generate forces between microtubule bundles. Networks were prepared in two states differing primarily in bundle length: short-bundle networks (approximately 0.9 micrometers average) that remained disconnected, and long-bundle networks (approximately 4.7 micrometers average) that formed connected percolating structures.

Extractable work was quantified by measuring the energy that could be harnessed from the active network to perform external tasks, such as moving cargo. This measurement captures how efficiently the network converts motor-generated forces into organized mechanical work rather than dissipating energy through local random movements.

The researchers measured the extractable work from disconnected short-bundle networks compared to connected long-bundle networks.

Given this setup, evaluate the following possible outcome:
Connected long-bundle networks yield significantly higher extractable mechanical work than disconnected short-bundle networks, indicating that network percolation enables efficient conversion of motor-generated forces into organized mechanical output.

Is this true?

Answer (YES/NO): YES